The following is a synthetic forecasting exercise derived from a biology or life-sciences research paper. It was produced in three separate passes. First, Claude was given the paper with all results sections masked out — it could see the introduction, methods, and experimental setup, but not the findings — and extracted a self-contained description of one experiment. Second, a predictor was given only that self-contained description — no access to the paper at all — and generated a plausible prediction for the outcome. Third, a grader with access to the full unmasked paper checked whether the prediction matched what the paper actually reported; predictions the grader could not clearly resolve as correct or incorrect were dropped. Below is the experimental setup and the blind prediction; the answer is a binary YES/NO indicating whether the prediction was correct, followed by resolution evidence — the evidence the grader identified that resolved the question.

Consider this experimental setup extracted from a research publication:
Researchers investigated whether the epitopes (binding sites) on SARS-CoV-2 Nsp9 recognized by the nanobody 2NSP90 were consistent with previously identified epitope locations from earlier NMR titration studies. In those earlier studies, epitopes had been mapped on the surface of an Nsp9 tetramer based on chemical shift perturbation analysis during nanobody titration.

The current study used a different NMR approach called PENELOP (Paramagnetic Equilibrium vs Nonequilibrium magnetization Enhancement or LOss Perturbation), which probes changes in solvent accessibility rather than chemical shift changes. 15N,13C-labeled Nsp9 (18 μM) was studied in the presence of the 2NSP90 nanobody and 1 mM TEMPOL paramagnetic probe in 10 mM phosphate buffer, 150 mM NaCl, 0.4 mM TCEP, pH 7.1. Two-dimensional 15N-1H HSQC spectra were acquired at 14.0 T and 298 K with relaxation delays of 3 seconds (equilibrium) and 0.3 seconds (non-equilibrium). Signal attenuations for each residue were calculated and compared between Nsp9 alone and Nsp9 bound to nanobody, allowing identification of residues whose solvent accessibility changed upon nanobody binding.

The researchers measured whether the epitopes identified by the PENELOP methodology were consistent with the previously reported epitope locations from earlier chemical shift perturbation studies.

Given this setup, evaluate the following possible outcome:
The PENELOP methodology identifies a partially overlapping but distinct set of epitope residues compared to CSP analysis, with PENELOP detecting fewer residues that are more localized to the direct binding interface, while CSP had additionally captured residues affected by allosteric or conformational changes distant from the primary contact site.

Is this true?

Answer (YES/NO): NO